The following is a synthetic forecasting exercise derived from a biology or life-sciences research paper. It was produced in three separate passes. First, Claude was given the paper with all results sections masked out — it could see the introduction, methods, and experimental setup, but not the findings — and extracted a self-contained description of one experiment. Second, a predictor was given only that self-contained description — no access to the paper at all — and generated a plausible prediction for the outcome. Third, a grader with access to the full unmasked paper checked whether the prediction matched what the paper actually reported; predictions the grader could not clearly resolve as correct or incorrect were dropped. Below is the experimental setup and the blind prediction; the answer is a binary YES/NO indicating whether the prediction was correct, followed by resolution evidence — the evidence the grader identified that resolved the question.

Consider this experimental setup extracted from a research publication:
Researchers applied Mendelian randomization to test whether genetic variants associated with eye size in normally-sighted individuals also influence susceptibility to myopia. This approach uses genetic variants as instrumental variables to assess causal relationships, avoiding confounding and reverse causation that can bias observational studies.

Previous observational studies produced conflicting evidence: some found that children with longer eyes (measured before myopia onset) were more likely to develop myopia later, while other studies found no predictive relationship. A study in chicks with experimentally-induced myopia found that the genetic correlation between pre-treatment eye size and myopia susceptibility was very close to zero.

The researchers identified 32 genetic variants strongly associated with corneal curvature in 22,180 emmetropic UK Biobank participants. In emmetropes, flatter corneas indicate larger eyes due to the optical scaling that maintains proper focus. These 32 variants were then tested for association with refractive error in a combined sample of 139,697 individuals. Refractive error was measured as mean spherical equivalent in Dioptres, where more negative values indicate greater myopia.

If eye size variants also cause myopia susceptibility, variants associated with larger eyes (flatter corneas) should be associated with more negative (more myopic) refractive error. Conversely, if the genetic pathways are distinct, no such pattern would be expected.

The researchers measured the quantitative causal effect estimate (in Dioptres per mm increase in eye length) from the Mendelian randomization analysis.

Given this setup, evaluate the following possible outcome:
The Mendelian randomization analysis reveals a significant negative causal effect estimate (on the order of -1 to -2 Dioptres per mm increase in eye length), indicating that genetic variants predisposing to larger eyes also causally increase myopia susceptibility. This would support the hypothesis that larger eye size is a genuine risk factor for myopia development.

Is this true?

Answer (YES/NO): NO